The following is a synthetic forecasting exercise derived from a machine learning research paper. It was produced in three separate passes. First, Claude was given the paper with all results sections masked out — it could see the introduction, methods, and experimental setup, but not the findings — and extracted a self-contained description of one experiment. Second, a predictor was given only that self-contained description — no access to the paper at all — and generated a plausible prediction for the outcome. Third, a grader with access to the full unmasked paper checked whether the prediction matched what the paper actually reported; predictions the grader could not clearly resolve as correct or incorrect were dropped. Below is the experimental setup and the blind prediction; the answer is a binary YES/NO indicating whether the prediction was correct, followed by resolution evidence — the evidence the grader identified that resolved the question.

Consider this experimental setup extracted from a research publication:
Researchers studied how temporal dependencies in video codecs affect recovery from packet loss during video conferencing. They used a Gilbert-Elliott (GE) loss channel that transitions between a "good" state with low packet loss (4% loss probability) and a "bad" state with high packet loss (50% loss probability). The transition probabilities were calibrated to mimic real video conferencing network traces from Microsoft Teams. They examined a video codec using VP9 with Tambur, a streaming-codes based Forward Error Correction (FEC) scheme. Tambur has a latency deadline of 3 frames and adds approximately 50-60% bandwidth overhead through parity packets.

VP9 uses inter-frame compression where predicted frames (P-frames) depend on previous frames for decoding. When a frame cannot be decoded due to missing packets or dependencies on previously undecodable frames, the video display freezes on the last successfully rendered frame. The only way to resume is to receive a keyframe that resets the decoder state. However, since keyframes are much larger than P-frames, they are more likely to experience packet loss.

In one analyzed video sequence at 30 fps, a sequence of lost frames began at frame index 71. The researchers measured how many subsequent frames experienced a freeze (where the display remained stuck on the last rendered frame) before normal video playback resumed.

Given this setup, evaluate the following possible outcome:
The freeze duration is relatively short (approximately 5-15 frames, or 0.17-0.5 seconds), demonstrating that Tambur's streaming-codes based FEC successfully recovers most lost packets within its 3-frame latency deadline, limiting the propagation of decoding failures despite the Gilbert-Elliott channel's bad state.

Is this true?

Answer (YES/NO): NO